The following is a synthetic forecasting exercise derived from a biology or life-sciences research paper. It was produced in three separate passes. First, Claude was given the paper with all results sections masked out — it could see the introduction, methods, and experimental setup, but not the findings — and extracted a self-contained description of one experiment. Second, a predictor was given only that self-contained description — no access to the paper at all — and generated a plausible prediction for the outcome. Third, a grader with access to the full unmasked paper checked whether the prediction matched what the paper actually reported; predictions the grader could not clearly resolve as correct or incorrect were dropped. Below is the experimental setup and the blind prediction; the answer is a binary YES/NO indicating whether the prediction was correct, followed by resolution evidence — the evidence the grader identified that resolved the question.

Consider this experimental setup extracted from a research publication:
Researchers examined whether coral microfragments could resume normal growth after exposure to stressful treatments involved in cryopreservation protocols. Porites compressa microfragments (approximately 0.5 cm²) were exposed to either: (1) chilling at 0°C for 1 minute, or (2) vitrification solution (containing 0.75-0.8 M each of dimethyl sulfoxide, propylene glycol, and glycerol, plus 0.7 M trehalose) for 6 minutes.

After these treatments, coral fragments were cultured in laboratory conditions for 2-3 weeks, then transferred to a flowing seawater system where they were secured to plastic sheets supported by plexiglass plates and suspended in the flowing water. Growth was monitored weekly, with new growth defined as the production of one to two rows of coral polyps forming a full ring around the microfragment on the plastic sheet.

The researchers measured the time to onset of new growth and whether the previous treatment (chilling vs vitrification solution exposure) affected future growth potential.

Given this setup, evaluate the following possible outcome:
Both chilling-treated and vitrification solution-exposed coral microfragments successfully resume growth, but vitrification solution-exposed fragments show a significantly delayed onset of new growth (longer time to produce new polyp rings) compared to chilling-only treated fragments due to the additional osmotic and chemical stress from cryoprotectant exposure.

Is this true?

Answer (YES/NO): NO